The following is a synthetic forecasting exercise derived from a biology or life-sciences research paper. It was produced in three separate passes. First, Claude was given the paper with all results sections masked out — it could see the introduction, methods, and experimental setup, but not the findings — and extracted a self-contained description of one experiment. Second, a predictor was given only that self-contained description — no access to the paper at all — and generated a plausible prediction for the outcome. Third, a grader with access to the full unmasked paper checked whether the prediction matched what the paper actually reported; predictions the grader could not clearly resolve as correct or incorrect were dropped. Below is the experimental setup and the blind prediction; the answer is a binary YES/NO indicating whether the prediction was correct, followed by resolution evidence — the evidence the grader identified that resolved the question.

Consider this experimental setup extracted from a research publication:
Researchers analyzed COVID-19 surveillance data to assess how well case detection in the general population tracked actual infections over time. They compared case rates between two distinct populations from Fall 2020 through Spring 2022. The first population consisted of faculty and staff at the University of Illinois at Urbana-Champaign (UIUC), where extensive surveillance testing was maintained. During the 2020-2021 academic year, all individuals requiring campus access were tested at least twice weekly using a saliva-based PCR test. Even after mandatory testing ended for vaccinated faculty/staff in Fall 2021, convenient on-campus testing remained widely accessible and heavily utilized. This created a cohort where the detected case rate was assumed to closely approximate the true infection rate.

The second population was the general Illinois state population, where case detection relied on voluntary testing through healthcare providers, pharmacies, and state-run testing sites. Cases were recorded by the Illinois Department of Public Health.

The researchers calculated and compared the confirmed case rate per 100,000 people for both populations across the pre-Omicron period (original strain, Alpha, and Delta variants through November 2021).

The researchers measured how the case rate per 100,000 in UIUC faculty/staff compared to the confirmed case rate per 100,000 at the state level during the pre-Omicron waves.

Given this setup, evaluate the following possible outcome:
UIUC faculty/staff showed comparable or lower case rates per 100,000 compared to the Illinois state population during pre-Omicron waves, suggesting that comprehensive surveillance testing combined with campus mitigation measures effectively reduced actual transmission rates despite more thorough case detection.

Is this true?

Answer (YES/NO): NO